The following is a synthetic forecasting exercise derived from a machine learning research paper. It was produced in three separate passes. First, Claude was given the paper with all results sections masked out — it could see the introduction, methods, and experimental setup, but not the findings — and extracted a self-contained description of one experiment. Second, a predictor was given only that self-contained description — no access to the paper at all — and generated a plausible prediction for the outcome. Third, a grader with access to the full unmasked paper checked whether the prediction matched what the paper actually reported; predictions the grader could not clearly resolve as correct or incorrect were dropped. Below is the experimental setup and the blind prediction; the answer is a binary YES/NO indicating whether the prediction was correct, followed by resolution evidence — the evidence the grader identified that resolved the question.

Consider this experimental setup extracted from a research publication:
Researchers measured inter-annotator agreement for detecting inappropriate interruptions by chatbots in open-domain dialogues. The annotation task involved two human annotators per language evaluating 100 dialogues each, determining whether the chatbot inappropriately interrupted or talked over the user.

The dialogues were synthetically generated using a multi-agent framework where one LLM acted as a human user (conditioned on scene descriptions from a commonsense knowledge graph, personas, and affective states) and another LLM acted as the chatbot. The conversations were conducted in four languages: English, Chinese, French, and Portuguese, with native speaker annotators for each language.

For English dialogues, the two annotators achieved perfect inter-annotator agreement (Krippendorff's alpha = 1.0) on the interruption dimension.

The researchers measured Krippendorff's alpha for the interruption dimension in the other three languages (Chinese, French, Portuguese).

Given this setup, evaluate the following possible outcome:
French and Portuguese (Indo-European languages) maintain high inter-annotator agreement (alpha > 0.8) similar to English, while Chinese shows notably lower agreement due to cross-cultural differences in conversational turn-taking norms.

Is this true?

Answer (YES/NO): NO